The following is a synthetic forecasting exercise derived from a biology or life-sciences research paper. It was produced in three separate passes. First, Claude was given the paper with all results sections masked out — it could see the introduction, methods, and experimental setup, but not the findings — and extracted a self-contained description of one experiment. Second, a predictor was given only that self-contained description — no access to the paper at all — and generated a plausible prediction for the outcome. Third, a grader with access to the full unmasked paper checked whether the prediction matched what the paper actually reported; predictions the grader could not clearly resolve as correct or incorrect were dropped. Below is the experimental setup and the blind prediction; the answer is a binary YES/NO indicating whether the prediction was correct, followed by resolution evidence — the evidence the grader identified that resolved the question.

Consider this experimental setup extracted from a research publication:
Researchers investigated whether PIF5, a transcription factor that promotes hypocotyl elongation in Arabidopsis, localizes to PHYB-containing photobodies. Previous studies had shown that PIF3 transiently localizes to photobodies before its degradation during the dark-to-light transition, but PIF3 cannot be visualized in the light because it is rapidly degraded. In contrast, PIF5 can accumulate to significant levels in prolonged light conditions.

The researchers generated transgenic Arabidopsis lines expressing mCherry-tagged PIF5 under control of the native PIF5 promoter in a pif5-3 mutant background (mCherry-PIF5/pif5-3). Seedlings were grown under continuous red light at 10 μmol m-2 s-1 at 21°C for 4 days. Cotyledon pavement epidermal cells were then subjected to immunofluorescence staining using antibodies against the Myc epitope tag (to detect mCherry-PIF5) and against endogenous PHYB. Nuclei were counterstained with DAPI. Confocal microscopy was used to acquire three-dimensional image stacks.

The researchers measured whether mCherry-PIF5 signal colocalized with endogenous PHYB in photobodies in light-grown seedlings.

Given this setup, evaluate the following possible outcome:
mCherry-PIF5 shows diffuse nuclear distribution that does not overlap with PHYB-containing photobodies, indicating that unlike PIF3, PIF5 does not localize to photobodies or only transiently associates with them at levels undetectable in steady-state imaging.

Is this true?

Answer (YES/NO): NO